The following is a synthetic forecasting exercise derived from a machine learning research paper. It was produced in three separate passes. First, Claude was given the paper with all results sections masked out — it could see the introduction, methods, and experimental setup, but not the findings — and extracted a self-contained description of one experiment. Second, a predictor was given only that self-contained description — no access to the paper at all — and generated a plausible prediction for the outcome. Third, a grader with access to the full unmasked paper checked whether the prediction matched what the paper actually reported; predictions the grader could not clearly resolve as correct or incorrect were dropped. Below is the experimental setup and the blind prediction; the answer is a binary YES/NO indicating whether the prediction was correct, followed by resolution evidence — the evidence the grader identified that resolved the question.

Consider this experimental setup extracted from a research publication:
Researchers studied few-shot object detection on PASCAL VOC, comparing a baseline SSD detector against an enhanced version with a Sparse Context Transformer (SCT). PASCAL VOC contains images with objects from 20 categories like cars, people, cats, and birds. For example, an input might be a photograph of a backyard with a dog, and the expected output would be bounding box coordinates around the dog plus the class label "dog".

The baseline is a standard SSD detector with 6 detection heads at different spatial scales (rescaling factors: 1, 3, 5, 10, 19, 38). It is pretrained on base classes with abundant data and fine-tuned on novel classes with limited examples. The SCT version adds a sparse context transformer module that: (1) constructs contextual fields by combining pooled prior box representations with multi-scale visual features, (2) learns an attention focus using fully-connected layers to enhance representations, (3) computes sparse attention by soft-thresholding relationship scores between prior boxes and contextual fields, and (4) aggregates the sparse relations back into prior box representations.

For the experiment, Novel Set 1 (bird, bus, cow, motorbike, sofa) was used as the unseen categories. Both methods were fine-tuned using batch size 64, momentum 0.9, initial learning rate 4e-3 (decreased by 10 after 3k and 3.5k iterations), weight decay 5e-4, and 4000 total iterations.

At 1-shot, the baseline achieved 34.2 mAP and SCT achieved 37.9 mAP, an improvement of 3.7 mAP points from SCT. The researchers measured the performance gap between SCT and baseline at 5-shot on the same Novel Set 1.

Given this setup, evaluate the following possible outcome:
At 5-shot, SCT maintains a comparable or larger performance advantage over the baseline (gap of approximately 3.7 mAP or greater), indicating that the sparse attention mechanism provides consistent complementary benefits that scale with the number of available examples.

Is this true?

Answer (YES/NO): NO